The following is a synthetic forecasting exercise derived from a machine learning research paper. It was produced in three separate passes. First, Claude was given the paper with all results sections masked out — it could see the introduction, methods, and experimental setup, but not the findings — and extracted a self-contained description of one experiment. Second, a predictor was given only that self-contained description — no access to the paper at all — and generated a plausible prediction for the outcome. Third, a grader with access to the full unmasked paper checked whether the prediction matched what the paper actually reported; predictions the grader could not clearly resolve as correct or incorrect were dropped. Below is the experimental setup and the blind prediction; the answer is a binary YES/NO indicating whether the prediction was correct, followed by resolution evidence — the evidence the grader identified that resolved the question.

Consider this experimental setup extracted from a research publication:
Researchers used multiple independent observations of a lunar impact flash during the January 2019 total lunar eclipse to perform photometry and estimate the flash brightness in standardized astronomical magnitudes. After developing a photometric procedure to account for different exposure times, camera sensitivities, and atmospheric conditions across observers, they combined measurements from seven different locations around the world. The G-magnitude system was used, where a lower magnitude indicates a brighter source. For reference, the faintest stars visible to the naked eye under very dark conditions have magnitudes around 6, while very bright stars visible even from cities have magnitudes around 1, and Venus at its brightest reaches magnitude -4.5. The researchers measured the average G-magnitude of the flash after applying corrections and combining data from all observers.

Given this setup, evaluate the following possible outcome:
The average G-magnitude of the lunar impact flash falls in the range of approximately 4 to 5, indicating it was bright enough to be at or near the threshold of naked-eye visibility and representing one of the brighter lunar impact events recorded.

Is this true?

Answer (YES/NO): NO